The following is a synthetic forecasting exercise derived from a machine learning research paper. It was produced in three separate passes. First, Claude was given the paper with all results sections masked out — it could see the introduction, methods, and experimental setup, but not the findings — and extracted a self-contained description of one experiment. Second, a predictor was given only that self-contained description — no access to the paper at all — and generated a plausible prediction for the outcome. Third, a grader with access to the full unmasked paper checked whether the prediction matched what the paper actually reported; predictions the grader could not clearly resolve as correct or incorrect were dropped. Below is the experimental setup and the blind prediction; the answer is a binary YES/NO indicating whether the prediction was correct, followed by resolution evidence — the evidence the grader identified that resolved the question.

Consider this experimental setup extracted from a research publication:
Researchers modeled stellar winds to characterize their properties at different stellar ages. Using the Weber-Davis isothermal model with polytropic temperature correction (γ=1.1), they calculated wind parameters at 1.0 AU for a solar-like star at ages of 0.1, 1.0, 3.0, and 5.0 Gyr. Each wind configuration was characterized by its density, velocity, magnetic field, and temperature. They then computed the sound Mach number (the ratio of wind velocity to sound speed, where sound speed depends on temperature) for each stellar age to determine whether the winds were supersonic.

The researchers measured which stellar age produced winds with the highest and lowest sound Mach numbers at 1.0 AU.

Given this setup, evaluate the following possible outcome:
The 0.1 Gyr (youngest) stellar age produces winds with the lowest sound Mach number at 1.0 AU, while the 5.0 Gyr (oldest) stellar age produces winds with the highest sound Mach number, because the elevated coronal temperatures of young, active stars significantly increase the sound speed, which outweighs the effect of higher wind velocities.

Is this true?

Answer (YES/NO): NO